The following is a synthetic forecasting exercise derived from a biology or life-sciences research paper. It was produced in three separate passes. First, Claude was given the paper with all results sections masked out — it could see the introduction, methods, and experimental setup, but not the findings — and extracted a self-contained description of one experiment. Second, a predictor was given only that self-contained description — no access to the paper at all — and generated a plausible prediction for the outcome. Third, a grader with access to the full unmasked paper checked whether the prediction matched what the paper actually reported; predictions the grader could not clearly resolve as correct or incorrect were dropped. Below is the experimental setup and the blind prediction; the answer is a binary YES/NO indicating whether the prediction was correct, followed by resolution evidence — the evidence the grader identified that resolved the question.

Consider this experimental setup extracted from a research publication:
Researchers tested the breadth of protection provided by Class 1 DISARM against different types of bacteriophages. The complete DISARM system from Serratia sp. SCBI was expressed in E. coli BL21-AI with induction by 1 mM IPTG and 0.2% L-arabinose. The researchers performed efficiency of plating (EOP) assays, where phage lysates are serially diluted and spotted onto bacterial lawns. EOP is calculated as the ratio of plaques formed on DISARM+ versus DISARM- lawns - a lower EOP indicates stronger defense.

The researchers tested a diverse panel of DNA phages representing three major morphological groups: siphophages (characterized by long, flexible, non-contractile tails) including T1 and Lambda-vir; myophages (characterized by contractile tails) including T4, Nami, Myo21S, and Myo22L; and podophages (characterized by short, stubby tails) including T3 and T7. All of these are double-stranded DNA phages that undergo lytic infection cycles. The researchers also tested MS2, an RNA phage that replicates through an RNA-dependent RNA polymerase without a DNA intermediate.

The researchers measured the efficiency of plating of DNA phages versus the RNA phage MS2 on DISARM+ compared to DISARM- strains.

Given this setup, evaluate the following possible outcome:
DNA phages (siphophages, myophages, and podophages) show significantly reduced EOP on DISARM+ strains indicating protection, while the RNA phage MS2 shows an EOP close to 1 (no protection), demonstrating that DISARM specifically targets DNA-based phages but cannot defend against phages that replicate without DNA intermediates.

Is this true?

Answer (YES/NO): YES